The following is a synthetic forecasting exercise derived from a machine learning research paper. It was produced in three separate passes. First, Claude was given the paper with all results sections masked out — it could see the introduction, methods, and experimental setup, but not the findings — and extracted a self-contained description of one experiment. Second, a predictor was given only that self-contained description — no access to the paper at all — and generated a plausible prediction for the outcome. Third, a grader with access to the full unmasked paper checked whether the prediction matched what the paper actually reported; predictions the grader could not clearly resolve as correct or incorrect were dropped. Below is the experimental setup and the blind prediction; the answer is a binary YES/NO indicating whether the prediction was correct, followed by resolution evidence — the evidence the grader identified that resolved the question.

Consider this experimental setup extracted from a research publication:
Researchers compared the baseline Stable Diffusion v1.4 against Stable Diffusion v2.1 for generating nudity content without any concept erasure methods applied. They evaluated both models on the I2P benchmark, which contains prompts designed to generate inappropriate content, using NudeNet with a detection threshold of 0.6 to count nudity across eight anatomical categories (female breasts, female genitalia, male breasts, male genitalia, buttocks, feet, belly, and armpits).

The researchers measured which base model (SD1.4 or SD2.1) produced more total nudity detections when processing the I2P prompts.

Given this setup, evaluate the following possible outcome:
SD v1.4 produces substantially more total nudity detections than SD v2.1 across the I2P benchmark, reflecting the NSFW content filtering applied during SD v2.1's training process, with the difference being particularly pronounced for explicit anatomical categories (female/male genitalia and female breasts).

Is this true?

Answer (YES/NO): NO